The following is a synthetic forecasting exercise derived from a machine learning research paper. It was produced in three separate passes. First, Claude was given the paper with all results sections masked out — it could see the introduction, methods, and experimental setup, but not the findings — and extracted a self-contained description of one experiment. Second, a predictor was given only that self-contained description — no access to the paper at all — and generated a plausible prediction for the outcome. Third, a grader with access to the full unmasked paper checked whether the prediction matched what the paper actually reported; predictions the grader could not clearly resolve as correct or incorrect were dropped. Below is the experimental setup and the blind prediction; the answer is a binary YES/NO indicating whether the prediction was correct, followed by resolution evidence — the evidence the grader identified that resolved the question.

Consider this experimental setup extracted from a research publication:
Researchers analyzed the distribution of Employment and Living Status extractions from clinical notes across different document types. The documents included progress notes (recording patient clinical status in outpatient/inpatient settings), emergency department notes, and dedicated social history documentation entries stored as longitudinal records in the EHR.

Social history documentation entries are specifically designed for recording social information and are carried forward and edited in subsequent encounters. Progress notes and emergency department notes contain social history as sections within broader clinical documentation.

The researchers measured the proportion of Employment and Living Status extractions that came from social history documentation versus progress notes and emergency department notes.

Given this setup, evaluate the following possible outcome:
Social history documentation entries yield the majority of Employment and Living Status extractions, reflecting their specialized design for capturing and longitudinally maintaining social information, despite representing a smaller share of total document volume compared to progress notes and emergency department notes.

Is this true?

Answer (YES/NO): NO